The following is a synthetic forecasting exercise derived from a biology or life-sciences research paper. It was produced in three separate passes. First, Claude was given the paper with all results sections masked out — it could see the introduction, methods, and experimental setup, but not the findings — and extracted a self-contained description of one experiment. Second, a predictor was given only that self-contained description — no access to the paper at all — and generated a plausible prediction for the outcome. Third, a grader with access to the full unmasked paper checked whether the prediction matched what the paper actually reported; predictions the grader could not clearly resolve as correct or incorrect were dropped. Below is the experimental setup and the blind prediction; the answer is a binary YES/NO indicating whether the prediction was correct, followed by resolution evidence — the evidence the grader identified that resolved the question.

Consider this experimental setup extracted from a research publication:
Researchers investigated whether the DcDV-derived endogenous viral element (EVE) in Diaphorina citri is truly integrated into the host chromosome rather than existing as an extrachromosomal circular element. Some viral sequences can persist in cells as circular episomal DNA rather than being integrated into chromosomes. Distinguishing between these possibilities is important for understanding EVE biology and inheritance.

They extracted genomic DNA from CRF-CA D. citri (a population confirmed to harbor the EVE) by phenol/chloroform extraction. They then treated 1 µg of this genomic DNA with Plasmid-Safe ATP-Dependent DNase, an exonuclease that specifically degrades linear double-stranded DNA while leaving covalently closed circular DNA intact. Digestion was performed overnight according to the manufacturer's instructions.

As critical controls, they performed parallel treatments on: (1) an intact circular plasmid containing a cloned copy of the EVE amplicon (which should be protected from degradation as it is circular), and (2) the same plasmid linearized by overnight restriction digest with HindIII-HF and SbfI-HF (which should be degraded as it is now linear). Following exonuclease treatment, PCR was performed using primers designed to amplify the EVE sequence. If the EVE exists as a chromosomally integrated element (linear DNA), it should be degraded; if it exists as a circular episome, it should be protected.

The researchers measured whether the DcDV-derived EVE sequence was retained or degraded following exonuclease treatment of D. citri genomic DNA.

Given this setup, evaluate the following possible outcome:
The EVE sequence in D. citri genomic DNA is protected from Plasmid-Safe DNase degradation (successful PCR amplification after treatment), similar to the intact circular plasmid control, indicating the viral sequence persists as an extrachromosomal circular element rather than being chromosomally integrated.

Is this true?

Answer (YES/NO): NO